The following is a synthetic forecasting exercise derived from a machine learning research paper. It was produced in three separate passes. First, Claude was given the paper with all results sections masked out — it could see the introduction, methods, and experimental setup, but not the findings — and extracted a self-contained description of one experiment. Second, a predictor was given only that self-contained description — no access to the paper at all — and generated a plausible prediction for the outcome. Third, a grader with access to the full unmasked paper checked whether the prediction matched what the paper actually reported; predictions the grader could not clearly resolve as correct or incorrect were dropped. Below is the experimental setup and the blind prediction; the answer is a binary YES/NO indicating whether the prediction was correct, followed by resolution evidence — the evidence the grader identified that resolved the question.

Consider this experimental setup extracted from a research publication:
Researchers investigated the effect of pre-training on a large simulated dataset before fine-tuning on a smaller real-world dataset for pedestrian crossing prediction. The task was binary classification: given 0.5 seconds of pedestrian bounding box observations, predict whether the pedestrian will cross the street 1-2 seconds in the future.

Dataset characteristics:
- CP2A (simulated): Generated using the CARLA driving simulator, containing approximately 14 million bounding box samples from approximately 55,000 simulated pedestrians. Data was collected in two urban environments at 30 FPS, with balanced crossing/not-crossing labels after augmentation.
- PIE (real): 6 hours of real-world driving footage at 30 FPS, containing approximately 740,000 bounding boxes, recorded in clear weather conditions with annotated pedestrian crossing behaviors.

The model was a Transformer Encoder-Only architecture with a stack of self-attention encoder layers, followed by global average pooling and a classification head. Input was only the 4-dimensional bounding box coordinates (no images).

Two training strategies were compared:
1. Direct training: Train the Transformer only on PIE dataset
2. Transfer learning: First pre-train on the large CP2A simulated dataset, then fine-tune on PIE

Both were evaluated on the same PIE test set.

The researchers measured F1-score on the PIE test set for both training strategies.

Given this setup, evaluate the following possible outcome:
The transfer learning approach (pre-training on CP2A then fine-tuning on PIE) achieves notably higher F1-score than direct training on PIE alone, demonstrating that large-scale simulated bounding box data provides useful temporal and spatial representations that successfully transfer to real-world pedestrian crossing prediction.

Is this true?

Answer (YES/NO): YES